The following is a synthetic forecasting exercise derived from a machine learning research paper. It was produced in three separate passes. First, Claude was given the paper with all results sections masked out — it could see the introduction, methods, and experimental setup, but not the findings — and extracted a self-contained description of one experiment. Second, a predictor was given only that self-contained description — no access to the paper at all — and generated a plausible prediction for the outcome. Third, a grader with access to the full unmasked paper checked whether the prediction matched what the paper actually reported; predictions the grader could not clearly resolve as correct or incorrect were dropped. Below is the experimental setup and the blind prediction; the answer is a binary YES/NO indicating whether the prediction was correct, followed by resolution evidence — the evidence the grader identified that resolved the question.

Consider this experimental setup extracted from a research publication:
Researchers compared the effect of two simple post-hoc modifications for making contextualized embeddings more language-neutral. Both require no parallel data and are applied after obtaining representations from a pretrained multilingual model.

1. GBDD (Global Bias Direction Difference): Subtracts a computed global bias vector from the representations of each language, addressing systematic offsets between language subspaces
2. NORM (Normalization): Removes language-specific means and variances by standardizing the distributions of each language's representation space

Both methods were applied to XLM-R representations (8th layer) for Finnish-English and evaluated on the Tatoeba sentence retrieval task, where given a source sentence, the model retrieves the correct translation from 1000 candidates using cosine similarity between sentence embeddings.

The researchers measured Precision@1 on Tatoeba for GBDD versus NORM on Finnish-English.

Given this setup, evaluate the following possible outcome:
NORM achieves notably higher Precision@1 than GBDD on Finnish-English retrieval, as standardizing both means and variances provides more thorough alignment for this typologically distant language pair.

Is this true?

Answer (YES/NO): YES